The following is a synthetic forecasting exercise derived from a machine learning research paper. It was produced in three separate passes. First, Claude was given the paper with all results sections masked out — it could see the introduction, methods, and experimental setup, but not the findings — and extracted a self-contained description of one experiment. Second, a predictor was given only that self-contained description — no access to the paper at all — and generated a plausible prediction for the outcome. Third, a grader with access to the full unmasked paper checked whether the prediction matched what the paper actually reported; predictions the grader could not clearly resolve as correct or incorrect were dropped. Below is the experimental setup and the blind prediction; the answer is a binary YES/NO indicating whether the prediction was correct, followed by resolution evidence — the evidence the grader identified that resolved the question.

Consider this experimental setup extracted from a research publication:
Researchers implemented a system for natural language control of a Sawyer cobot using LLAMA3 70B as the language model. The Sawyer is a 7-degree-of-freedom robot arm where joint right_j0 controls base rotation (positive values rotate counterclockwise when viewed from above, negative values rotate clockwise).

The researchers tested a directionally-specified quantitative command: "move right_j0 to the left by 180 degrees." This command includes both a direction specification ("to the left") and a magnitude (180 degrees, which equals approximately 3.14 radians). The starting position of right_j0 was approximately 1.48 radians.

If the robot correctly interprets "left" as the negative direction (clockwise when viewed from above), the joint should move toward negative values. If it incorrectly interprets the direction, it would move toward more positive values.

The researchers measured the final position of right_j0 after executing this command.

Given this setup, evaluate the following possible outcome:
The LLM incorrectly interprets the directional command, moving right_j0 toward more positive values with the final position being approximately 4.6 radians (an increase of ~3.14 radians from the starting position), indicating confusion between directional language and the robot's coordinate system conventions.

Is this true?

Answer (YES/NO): NO